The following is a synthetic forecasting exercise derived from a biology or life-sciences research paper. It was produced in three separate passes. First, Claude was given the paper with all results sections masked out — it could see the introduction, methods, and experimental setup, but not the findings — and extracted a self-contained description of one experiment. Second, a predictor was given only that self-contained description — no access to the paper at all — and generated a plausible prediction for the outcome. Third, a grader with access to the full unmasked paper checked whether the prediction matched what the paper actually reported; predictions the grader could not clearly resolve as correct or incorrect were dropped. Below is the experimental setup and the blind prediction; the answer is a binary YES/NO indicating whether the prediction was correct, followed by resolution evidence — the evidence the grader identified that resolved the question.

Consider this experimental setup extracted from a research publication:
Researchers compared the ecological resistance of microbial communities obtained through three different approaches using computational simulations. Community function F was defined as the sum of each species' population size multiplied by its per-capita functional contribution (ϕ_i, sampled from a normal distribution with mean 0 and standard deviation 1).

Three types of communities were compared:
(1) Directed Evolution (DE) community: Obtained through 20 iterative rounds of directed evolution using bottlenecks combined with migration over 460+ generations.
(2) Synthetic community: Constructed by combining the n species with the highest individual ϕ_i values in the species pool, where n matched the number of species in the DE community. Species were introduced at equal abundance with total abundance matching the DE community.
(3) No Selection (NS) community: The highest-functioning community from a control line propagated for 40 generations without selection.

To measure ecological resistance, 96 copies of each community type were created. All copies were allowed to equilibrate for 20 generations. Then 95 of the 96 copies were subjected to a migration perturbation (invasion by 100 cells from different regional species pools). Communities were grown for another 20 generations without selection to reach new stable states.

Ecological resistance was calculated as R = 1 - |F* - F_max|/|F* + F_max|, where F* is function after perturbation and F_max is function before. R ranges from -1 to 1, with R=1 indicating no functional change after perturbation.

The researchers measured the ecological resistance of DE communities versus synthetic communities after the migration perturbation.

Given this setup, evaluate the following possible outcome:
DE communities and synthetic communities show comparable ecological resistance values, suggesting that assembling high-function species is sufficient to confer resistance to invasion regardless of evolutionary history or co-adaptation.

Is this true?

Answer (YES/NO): NO